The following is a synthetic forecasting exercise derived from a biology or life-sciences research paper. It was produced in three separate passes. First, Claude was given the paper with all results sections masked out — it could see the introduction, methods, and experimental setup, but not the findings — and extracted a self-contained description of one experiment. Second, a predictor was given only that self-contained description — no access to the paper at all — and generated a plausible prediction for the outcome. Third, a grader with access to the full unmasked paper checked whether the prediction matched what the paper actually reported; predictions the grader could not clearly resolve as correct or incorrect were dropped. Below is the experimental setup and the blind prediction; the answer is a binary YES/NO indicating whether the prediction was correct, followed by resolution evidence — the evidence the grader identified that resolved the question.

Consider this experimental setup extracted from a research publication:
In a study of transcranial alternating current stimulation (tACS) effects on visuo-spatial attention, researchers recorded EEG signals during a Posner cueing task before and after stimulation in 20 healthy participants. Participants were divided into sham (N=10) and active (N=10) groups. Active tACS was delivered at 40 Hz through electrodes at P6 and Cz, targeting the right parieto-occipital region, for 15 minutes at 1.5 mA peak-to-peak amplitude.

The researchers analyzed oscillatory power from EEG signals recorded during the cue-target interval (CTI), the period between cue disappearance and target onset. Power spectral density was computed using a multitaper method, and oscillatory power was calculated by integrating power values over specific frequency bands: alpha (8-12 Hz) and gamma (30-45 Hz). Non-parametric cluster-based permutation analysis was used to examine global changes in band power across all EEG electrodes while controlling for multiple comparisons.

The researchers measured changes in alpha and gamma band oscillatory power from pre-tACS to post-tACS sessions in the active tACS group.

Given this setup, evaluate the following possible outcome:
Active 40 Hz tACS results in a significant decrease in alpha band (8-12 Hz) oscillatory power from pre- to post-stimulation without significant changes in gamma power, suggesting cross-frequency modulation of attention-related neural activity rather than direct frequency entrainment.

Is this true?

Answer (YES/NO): NO